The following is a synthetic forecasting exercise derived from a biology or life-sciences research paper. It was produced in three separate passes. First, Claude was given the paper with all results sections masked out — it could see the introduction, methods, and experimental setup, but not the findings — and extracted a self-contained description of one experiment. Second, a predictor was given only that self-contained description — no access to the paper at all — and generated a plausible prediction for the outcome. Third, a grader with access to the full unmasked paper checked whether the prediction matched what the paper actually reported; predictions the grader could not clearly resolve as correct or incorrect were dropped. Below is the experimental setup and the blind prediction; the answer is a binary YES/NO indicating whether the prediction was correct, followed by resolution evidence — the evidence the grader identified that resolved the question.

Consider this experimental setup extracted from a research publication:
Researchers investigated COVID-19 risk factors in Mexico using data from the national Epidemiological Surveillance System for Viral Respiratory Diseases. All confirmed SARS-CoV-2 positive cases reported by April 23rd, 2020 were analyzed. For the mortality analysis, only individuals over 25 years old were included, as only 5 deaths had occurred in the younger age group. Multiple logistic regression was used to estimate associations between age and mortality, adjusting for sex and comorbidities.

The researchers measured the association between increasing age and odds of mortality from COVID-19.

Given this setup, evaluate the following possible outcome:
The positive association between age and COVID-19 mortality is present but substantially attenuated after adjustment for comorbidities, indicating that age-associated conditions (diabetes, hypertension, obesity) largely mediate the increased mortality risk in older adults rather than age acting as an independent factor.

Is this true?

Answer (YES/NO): NO